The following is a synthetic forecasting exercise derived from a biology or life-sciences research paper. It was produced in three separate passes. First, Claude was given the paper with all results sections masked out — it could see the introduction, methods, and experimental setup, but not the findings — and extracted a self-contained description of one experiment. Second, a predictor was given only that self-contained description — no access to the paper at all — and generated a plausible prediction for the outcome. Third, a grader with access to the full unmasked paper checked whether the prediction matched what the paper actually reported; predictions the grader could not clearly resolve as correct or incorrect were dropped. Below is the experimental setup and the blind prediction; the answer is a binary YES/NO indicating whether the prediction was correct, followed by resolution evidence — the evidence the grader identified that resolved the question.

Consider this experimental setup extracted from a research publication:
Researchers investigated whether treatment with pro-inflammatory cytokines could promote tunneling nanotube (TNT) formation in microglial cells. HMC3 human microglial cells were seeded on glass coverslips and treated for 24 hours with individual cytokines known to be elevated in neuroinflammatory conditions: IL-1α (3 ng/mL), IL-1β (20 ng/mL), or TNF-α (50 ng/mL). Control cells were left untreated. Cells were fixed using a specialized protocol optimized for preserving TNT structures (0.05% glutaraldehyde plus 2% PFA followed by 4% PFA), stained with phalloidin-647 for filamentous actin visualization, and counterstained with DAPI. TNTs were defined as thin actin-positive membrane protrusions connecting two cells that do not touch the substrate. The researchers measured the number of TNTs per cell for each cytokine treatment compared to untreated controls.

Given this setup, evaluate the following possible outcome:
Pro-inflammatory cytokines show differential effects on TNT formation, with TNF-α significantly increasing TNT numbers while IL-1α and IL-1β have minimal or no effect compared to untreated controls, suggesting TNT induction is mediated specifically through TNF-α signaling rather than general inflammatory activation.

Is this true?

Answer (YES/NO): NO